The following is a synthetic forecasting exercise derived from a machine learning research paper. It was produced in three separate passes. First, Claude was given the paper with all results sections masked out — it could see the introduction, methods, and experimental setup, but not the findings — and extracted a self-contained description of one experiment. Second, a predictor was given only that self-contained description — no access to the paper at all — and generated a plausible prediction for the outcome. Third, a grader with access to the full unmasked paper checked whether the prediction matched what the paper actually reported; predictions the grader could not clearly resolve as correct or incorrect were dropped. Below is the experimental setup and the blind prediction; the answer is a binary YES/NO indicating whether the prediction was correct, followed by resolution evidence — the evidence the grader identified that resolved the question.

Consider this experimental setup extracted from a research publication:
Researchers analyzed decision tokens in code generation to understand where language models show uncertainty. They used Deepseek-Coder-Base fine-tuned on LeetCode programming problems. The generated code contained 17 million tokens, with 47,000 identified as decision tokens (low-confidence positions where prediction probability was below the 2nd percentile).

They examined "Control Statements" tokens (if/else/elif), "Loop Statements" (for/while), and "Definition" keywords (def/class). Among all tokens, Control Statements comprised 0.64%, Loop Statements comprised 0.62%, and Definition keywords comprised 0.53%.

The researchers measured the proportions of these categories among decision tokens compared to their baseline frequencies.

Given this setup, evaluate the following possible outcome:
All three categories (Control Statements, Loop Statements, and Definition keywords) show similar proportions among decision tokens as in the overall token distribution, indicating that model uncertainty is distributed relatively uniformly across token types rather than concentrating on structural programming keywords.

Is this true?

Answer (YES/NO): NO